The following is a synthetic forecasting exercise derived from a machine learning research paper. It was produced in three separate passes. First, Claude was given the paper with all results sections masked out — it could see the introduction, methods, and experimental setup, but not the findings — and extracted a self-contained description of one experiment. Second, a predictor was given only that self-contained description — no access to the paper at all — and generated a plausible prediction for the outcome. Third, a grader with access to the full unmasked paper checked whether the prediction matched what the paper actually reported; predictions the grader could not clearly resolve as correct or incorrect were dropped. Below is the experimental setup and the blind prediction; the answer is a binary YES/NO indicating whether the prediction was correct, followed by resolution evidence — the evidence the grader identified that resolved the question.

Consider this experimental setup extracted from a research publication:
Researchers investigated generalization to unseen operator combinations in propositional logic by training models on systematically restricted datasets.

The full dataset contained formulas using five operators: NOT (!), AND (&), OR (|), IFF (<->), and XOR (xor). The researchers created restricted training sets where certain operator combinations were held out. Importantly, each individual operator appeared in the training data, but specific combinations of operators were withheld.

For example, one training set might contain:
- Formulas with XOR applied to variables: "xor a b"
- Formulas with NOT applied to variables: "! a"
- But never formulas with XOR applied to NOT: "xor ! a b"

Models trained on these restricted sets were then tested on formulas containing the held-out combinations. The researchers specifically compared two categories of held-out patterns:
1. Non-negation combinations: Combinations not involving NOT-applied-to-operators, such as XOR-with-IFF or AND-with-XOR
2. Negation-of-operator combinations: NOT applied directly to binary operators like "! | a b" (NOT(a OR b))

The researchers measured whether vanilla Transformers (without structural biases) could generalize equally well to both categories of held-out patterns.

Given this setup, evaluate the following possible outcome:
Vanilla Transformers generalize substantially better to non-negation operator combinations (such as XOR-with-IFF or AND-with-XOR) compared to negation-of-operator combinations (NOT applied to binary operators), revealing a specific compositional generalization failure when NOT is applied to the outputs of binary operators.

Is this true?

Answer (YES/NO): YES